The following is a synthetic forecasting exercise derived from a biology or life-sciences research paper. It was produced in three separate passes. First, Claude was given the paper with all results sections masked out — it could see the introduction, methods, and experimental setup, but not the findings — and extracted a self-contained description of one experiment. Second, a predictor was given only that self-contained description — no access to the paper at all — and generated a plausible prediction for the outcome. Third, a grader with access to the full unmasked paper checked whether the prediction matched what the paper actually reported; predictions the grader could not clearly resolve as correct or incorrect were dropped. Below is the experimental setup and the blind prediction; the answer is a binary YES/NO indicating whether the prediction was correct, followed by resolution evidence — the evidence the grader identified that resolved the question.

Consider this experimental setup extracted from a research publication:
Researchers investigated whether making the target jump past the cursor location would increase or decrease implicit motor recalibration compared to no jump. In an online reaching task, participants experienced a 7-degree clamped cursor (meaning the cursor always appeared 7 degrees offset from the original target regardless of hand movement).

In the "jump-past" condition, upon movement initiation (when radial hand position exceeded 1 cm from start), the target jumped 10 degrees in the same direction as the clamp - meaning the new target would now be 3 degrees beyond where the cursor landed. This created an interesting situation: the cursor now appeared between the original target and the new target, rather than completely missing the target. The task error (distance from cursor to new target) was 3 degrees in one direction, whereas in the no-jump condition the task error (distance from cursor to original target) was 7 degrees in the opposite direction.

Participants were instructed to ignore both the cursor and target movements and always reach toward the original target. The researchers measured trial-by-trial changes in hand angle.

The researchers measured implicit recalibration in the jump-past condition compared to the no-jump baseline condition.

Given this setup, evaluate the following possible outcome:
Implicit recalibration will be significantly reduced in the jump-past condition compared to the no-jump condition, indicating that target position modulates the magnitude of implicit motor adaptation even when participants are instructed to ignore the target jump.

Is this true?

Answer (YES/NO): YES